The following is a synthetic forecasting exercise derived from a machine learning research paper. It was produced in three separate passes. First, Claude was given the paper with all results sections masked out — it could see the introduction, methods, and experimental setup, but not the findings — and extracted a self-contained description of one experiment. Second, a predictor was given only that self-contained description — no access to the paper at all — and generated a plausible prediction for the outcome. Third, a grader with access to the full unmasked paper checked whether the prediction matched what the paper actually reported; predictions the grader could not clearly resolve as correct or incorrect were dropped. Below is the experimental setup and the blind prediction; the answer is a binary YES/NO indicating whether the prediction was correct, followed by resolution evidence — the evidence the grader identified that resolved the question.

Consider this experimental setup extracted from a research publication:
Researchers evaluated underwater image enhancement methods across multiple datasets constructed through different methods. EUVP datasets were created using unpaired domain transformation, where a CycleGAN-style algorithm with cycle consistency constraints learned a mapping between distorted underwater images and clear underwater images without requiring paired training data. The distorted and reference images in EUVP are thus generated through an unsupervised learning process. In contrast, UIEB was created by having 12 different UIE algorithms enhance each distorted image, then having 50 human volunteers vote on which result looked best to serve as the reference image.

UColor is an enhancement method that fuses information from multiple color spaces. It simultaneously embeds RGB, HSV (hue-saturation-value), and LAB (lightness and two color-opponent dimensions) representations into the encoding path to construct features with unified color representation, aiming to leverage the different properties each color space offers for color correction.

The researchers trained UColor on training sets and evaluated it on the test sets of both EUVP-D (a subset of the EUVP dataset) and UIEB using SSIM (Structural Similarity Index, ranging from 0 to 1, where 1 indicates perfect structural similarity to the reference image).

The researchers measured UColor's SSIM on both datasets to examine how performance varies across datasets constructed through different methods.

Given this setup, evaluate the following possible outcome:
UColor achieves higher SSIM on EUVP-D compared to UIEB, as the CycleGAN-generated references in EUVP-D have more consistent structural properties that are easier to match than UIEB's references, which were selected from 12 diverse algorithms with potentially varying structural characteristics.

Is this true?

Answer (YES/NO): YES